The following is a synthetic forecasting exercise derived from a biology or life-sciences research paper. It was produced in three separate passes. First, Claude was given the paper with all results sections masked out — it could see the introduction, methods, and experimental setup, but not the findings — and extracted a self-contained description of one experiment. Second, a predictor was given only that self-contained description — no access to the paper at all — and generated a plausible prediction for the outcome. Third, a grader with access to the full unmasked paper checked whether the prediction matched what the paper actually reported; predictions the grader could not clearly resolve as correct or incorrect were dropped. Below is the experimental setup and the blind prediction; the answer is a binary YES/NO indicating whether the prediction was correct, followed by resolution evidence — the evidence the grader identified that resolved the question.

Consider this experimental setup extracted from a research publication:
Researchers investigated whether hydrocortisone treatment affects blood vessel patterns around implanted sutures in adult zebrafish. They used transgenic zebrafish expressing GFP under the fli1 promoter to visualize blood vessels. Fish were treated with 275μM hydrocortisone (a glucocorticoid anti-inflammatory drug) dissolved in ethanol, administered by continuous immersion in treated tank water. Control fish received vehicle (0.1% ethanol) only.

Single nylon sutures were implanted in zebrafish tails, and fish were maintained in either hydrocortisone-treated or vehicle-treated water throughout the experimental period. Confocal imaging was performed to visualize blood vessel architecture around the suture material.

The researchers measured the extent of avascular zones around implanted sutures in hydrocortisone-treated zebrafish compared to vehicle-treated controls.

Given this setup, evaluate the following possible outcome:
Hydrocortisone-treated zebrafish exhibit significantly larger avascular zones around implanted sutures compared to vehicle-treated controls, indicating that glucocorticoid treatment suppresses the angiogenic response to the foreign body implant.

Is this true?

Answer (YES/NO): NO